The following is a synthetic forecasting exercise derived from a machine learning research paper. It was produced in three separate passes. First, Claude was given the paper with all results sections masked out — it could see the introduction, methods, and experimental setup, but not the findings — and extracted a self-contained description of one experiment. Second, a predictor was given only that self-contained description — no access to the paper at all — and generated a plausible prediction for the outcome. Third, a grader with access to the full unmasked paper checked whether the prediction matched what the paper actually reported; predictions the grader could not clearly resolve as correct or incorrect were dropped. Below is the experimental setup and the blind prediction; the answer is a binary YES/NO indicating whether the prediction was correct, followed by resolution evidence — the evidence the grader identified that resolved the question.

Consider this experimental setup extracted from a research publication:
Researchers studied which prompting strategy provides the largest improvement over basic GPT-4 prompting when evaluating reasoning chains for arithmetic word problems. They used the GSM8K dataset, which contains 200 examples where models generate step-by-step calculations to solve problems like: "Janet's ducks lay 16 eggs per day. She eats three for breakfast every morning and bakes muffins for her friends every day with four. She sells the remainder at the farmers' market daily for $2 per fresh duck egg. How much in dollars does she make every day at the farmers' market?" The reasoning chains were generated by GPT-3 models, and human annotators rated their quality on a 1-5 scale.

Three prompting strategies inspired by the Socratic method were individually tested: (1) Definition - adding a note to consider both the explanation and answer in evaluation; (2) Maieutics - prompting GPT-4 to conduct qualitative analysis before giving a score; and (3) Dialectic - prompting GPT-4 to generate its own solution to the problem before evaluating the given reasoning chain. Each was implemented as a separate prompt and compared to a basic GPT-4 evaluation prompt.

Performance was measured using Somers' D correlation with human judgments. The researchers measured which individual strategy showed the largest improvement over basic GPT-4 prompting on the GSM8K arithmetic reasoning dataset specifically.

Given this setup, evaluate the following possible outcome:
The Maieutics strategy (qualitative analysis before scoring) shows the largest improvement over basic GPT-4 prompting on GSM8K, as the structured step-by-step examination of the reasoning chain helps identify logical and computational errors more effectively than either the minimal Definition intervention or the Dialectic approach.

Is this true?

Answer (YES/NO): NO